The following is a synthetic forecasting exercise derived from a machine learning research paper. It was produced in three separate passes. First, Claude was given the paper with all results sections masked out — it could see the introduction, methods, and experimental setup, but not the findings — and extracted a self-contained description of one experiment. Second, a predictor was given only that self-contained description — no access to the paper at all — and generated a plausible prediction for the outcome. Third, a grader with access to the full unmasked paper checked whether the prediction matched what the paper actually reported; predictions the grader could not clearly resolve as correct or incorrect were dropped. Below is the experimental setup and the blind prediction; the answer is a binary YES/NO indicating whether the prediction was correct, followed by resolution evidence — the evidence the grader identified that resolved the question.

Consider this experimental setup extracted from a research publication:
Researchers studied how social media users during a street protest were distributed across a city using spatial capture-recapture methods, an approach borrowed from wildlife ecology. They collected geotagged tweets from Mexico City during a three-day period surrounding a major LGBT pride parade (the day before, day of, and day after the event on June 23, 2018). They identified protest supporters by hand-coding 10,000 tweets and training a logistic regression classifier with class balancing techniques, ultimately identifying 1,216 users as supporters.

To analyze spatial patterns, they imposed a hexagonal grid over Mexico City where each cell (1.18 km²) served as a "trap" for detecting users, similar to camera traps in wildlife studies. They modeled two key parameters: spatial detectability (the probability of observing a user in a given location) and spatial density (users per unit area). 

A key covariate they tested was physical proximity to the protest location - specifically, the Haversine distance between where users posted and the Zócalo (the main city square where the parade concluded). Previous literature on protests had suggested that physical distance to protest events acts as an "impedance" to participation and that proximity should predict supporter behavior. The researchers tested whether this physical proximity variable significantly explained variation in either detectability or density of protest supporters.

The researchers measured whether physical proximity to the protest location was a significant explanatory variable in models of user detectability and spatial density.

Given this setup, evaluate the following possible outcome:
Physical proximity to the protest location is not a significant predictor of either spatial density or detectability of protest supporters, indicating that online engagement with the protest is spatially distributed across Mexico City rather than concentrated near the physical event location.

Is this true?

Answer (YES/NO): YES